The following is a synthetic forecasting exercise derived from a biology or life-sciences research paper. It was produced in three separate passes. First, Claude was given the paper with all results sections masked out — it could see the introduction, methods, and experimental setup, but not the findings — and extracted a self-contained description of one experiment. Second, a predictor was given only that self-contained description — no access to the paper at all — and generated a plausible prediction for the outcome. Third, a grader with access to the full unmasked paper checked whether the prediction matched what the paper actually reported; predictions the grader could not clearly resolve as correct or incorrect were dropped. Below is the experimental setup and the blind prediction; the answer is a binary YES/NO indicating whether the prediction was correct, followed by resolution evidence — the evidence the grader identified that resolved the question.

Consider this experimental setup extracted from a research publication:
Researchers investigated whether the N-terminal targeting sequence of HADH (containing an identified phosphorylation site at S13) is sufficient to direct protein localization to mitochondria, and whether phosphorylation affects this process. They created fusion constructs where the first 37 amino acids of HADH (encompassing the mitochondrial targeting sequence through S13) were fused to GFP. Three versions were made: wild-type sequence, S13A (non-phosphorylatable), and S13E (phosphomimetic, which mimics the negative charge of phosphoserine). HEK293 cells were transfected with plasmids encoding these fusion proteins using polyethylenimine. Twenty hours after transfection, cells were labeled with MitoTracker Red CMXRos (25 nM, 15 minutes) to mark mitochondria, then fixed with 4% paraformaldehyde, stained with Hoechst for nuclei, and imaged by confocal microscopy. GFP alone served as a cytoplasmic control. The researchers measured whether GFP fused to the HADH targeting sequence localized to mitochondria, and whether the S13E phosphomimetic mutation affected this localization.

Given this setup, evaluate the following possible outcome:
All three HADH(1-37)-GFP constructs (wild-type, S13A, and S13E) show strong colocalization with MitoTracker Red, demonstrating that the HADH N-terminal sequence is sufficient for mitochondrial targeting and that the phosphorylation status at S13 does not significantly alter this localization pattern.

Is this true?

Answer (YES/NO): NO